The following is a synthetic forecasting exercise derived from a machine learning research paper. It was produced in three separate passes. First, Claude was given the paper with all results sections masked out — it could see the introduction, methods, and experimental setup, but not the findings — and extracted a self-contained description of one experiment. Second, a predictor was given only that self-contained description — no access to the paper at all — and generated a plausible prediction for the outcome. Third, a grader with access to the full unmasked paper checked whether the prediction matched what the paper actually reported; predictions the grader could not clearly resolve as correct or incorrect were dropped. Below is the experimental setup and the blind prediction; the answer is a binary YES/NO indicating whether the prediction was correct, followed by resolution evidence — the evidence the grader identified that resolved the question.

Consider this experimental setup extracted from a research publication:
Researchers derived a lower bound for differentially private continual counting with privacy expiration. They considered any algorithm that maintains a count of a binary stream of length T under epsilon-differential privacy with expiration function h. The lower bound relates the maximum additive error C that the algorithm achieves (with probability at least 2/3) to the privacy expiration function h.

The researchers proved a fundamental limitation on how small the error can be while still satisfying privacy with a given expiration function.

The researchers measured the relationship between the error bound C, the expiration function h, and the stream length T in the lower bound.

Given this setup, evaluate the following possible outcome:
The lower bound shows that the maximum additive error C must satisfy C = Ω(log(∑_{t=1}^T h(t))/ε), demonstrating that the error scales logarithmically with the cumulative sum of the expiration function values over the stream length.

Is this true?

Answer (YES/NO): NO